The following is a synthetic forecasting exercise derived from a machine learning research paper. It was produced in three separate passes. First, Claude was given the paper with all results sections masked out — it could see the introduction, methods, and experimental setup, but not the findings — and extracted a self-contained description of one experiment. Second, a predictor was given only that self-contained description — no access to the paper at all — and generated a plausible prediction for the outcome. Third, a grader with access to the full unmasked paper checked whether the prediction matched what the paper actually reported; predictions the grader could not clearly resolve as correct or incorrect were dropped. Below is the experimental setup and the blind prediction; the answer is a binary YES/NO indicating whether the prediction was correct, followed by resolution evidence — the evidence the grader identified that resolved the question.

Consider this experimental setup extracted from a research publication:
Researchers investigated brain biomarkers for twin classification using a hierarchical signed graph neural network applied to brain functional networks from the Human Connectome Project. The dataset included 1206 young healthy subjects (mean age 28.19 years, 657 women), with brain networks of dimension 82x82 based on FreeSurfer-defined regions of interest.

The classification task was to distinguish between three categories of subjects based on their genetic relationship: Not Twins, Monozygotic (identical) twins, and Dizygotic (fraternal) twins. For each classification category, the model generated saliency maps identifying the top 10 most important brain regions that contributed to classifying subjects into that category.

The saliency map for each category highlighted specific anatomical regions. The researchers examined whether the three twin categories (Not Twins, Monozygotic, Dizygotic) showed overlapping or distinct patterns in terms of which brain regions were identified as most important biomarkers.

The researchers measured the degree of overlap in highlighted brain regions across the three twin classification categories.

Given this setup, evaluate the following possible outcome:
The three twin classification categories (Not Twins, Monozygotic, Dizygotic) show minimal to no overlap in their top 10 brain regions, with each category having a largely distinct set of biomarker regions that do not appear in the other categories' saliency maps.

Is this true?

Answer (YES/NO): NO